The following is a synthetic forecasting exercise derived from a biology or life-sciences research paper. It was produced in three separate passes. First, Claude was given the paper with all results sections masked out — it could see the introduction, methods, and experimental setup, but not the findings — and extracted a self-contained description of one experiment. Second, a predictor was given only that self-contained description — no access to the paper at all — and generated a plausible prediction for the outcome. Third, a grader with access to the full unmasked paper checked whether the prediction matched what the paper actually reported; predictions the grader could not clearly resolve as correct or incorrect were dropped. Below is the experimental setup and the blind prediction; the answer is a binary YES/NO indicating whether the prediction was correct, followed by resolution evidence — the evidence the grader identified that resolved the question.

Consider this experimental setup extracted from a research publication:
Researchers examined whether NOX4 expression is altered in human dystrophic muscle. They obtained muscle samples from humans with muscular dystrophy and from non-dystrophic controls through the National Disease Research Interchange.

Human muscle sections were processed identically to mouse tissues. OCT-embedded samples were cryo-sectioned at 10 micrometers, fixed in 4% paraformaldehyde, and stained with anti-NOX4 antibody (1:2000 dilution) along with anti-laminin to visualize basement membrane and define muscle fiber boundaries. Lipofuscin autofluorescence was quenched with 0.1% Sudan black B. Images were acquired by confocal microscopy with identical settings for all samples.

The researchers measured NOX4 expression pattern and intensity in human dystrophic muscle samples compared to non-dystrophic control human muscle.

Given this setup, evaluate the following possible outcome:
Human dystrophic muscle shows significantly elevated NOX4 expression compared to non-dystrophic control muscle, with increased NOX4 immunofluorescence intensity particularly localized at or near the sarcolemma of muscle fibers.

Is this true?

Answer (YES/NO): NO